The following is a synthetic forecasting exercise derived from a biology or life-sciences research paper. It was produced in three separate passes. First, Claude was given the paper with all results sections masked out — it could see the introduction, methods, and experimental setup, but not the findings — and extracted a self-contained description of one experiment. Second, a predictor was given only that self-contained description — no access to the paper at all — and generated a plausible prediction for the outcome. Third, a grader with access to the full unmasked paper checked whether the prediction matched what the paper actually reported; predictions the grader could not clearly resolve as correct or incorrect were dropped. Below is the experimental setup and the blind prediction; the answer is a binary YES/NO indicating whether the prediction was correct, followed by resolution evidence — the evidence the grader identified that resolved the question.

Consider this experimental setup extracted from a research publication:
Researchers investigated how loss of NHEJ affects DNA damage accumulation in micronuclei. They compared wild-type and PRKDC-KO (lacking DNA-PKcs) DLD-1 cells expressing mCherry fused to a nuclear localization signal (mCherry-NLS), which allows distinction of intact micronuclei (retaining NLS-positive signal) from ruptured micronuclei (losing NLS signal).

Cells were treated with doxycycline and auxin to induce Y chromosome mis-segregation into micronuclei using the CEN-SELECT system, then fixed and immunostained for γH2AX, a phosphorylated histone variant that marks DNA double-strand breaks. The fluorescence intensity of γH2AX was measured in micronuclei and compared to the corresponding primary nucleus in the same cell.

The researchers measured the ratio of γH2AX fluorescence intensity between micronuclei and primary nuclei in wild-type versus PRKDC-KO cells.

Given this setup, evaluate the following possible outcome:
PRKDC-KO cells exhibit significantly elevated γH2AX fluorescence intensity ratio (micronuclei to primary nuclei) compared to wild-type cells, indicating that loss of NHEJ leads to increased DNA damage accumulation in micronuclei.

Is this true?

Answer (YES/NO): NO